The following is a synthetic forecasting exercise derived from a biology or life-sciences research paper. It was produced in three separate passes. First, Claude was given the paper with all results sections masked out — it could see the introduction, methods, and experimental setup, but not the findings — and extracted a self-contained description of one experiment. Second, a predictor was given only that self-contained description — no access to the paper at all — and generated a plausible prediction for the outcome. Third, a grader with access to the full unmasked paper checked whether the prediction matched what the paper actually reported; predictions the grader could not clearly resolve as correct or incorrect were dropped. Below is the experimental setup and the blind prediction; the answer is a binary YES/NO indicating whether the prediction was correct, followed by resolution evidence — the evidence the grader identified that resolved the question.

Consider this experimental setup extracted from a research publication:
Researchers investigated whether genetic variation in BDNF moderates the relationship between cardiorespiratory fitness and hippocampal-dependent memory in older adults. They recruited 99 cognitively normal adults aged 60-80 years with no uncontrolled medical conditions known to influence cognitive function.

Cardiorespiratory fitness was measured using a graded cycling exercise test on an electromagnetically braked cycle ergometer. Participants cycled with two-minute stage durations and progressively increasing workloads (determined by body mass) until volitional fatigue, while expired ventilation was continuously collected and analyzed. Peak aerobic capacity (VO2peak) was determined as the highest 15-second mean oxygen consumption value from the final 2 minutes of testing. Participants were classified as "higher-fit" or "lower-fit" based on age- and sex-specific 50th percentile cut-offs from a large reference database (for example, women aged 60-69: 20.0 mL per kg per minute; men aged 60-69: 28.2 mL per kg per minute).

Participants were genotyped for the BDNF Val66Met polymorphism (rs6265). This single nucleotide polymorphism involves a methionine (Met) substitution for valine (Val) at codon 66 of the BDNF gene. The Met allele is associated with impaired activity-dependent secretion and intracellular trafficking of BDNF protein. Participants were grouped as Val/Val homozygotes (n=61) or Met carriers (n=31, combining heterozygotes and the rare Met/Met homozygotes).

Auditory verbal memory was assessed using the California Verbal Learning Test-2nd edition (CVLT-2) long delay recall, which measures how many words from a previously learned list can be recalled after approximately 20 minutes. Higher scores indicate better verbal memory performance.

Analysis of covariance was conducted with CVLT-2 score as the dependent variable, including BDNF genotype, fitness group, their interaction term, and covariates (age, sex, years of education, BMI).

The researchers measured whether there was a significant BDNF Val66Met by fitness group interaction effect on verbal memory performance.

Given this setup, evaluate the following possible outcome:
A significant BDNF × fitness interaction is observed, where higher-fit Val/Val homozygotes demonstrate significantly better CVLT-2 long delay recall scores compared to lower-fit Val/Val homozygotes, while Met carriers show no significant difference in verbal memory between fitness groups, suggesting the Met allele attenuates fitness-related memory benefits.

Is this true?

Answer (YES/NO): NO